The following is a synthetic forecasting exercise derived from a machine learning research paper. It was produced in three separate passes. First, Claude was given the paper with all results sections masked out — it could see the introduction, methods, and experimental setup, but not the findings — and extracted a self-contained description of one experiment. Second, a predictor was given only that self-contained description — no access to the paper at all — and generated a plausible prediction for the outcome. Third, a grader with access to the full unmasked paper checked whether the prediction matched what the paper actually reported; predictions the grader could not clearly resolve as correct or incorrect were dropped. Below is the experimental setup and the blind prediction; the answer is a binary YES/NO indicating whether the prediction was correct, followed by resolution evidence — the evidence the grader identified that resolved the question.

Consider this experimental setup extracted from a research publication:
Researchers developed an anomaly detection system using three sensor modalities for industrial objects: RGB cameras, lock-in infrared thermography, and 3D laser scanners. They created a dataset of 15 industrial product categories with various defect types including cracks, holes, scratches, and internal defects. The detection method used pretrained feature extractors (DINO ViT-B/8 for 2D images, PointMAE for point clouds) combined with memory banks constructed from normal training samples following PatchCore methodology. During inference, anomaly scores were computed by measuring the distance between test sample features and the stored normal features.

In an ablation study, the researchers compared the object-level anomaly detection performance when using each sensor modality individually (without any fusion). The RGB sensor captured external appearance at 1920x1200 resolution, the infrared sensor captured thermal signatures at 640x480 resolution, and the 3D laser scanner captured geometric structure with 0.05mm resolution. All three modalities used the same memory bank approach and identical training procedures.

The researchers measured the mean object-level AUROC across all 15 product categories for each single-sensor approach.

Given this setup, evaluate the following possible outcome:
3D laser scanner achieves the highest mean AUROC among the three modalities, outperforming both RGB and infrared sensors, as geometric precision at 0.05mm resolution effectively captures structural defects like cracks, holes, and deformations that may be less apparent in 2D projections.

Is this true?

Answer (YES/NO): NO